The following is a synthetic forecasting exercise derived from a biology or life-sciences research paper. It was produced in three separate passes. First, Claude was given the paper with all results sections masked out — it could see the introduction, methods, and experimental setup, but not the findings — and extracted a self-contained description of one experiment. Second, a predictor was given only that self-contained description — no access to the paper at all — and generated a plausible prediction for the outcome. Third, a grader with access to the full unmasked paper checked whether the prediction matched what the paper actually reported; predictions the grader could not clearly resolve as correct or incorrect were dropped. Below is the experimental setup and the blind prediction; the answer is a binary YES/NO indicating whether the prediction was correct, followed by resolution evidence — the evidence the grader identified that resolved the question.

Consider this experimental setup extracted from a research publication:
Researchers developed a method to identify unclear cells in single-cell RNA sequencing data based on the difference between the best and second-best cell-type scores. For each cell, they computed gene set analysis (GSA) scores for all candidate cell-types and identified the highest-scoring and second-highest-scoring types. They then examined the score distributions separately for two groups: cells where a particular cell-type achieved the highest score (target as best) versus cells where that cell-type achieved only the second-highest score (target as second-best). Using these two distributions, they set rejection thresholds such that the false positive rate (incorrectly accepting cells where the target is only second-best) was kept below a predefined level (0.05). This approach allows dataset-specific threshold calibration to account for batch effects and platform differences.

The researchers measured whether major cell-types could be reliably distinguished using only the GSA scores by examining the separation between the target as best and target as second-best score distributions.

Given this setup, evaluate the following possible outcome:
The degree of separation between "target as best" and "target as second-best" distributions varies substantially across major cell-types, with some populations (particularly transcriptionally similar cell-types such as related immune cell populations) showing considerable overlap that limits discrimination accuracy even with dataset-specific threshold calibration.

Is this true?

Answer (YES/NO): NO